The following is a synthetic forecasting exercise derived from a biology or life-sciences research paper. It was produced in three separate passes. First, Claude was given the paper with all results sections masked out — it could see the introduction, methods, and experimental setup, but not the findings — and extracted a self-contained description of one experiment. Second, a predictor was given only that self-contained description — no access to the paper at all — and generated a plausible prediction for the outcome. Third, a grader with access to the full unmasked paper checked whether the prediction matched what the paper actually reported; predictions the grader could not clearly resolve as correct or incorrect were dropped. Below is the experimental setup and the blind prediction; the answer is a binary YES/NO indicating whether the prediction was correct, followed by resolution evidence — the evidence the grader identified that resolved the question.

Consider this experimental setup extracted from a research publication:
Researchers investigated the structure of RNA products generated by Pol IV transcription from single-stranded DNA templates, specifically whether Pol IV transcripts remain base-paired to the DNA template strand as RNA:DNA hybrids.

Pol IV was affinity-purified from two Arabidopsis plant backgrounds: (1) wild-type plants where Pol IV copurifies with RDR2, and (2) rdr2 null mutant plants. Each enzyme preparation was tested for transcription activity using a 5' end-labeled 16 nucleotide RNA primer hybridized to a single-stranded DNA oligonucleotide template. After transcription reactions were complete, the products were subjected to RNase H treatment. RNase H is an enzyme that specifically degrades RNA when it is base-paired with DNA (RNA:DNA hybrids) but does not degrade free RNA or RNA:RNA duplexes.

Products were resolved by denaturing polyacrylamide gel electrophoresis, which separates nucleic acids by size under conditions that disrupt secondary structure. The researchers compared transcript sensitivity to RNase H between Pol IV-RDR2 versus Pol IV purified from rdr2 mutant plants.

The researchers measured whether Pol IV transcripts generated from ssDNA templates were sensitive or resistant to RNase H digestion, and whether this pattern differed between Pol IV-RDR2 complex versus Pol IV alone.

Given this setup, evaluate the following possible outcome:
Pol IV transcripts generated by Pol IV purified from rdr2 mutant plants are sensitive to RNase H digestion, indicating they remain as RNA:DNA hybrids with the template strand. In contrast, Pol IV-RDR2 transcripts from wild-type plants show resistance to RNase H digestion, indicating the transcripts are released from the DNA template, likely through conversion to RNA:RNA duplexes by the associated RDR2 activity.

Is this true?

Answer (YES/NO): NO